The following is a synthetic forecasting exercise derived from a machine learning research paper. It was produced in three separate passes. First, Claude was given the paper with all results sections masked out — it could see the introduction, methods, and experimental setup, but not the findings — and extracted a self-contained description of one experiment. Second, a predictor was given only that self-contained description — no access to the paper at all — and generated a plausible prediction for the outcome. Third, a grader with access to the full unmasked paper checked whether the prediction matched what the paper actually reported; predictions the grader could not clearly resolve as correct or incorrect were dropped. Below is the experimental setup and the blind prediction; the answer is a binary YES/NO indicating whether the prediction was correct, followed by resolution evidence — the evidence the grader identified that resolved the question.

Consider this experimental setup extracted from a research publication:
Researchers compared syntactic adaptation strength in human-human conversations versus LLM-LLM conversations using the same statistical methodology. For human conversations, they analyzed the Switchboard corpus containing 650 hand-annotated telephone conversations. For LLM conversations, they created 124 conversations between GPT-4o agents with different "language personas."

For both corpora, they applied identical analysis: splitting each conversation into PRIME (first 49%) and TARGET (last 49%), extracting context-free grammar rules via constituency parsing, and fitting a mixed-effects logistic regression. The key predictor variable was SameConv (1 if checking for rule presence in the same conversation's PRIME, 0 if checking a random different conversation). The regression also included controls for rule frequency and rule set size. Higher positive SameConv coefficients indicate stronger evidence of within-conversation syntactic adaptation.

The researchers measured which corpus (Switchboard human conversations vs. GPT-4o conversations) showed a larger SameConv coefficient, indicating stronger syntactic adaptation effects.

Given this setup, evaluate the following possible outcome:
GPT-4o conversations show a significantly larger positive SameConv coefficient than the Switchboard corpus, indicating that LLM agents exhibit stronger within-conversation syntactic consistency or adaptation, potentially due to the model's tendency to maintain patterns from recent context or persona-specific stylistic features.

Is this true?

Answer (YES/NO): NO